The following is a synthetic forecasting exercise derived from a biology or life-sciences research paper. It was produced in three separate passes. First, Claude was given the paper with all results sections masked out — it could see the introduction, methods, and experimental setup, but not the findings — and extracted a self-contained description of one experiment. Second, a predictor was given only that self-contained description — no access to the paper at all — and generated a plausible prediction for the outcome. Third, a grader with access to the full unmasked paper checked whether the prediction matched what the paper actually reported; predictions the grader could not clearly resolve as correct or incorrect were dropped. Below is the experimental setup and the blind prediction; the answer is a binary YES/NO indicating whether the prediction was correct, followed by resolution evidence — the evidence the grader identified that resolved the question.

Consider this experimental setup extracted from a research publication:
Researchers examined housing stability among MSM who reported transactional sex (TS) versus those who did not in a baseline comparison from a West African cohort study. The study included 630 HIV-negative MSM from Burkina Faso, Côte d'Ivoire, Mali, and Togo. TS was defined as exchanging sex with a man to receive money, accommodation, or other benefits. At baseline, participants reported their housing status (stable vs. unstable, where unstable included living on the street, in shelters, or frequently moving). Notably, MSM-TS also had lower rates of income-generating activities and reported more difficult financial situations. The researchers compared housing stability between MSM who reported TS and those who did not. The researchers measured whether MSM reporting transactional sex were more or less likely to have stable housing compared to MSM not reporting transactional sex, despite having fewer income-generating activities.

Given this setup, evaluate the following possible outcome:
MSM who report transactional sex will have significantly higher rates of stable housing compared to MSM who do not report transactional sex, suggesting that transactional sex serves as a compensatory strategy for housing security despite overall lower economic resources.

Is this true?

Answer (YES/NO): NO